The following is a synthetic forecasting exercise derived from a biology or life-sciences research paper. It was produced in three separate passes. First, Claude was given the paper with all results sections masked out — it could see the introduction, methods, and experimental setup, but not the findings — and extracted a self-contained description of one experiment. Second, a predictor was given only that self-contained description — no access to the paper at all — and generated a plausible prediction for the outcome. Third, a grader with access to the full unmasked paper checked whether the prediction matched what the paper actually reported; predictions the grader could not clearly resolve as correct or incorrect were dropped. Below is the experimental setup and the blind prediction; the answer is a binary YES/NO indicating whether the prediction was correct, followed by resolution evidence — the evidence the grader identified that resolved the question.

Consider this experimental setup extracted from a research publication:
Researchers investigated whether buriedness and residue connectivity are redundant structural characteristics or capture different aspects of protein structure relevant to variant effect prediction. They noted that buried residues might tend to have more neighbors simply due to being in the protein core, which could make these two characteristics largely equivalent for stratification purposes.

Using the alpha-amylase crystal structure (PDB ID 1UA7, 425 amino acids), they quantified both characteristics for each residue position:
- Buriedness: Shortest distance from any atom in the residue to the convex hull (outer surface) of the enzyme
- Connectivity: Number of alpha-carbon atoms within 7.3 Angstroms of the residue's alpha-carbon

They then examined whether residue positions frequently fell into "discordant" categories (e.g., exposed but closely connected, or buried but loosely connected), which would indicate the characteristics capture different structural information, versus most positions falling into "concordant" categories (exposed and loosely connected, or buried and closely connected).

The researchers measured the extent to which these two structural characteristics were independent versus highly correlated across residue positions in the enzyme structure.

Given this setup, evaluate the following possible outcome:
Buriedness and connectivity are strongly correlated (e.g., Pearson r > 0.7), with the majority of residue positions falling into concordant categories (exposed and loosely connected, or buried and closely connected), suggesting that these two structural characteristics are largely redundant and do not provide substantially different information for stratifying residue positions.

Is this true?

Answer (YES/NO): NO